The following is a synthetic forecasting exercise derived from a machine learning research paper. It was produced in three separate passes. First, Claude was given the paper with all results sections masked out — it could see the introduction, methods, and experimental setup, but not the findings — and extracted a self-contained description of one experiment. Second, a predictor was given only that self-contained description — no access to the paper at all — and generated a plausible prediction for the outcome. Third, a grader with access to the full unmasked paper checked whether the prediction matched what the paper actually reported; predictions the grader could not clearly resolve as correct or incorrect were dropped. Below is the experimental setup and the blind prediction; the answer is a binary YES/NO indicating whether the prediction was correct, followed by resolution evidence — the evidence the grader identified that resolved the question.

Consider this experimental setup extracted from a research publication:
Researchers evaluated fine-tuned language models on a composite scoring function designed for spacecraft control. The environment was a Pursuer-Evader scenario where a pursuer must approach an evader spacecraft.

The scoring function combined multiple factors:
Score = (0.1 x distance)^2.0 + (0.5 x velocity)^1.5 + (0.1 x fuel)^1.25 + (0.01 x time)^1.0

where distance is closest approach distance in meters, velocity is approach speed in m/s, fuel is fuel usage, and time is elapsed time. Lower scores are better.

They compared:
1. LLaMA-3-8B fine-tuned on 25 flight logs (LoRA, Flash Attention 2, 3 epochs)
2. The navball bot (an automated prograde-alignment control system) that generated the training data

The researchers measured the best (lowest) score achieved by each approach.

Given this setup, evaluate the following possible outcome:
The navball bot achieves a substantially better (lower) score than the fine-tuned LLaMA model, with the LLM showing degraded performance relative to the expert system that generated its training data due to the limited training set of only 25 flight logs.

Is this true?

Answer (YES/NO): NO